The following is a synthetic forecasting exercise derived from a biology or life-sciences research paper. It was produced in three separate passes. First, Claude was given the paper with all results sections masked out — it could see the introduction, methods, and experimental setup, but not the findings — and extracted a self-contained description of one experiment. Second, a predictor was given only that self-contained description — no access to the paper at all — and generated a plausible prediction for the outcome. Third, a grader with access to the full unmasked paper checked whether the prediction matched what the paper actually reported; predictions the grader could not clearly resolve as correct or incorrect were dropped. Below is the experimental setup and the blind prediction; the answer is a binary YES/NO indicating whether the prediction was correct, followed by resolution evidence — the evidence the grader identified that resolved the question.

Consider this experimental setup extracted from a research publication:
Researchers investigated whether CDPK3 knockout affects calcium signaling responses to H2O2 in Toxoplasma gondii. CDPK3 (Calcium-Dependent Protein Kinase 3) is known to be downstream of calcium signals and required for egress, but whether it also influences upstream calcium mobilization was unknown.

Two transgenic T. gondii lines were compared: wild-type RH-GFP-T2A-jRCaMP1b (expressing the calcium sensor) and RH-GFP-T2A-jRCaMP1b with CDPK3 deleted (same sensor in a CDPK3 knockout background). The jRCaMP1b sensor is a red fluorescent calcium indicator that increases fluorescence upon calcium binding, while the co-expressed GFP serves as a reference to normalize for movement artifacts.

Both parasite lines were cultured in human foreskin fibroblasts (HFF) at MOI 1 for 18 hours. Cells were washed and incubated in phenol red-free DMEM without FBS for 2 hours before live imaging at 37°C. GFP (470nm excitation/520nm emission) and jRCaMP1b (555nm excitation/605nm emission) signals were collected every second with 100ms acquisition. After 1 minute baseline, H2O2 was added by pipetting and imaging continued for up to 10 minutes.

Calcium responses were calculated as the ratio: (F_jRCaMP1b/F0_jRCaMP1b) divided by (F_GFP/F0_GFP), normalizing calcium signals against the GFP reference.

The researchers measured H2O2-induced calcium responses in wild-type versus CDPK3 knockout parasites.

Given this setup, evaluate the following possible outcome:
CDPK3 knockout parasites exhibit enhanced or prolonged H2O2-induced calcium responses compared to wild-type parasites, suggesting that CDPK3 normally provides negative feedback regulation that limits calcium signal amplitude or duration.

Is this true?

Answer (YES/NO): NO